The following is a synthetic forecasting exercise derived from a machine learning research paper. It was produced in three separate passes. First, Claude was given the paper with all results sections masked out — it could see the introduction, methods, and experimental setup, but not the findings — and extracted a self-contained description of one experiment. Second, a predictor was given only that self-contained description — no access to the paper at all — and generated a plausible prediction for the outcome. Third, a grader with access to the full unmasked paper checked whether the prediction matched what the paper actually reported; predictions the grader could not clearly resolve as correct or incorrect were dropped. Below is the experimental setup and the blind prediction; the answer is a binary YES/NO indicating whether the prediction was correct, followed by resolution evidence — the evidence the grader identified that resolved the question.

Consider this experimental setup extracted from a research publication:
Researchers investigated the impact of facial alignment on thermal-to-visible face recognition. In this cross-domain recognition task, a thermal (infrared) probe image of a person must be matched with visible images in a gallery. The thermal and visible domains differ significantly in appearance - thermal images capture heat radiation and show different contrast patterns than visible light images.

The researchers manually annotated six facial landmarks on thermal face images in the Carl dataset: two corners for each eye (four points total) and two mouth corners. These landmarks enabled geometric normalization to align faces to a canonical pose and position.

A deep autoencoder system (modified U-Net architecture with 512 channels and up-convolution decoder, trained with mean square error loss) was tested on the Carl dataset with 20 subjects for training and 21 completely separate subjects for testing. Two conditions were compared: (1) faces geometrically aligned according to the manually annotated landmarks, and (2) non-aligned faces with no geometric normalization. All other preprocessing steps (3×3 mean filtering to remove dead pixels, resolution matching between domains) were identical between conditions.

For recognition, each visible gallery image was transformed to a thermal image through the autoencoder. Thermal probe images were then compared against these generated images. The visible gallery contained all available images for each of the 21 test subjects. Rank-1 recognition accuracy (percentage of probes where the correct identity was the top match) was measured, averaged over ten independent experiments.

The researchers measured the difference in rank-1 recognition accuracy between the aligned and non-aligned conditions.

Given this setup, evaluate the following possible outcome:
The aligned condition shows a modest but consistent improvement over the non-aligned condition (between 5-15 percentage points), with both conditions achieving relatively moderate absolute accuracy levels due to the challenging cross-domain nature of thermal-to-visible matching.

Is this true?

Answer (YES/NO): NO